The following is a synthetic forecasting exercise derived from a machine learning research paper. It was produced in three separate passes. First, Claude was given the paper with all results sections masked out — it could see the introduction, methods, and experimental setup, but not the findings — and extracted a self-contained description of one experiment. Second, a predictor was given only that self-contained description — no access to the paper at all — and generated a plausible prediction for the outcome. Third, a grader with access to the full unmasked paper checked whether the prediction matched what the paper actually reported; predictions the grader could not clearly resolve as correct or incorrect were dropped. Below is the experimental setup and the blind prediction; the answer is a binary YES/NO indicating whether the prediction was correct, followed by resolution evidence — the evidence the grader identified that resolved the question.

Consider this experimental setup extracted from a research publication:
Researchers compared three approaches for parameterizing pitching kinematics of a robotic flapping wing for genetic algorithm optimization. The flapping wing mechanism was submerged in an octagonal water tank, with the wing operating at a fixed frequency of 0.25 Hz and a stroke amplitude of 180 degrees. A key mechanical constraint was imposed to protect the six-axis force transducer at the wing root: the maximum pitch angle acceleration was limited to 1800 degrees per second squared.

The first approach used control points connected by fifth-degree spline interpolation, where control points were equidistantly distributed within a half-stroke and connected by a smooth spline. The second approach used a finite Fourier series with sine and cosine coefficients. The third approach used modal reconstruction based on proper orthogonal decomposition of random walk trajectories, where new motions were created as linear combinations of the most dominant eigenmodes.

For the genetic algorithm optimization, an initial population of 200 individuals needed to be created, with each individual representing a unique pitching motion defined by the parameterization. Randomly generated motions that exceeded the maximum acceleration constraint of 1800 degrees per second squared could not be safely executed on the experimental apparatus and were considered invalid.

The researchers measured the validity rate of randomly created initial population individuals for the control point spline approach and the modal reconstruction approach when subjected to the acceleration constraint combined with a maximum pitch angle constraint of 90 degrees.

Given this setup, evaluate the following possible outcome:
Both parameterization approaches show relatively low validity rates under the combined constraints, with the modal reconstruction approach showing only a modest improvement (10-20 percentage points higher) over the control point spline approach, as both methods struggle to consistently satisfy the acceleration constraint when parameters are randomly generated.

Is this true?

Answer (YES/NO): NO